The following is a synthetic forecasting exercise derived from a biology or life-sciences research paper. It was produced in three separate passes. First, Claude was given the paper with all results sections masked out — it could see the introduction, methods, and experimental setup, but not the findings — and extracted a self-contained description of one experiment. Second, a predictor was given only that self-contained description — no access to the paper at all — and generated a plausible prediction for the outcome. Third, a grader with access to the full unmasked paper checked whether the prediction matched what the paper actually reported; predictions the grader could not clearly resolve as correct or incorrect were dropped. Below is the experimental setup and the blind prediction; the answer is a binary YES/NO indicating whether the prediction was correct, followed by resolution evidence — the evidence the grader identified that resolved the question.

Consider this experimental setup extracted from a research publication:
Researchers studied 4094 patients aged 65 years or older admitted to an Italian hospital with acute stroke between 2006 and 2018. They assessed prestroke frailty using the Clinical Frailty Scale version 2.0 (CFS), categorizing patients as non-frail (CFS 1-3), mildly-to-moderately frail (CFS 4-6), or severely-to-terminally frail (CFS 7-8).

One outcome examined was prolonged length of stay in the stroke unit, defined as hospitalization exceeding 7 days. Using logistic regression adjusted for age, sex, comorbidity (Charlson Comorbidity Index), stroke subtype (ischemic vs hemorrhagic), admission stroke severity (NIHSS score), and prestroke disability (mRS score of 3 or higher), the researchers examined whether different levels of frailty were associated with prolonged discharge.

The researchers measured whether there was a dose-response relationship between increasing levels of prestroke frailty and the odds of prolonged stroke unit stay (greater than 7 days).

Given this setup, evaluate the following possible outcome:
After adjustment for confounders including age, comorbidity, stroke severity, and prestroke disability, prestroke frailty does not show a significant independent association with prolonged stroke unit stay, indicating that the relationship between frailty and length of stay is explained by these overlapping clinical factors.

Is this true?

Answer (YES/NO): NO